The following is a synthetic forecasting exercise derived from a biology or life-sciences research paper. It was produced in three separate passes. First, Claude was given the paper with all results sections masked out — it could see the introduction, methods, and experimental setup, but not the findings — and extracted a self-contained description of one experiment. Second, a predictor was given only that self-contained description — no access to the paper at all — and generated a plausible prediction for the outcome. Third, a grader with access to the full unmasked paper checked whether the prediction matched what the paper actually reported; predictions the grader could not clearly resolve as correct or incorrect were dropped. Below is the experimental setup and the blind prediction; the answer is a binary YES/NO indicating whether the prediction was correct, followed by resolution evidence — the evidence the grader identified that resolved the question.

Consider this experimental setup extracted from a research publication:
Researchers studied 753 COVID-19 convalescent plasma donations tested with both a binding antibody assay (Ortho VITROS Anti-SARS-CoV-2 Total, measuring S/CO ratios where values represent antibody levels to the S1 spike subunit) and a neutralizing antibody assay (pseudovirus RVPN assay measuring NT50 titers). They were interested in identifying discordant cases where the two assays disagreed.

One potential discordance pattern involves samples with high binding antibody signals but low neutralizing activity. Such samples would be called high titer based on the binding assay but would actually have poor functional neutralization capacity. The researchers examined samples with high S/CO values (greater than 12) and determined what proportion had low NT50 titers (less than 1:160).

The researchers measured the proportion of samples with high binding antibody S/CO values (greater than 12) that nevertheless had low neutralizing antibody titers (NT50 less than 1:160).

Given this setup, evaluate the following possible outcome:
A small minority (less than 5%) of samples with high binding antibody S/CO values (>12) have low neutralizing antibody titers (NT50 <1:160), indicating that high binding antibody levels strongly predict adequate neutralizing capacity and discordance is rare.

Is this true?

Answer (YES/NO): NO